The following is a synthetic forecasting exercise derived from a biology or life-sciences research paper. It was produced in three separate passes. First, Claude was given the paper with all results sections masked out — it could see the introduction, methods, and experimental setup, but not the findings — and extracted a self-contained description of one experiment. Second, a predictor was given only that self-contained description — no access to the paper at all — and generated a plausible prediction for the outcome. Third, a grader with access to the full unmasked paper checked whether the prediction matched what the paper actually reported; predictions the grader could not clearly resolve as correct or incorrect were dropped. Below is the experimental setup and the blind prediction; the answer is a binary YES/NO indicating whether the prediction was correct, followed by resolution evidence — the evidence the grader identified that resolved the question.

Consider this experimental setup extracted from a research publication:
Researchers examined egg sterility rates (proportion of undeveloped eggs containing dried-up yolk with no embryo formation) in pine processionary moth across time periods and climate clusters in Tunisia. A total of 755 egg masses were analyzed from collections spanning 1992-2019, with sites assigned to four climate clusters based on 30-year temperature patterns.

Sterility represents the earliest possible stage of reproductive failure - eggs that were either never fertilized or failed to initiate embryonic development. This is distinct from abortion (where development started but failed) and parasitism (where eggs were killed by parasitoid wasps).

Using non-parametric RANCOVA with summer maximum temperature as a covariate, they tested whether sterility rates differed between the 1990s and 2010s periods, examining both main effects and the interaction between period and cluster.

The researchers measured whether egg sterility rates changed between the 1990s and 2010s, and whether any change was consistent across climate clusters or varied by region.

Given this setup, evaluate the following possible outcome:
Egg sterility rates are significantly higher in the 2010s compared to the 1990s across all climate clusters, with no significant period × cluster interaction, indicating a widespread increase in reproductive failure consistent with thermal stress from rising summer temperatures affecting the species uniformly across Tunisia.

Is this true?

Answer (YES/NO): NO